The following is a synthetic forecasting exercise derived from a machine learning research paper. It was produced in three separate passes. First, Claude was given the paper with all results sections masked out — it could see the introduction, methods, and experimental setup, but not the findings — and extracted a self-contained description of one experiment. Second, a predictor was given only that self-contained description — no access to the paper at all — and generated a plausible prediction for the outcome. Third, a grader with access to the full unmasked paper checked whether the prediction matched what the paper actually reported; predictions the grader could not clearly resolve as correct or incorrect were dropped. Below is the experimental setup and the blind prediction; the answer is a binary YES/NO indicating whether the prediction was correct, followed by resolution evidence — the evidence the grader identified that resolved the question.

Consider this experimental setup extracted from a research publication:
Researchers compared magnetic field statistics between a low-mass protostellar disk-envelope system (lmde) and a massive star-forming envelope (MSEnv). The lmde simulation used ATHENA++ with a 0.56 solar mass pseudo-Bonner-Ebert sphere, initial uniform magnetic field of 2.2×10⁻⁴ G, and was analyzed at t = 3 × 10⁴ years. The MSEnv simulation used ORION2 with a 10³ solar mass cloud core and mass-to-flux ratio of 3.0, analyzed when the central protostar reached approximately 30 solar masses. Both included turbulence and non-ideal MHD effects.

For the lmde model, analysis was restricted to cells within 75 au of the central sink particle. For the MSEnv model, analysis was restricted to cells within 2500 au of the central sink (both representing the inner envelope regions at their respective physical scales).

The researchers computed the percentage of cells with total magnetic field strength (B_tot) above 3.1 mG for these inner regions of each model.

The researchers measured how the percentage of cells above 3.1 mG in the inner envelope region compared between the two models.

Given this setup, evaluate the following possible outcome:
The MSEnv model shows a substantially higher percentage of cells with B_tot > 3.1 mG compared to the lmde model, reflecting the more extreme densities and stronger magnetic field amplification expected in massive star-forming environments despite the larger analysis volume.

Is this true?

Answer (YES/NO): NO